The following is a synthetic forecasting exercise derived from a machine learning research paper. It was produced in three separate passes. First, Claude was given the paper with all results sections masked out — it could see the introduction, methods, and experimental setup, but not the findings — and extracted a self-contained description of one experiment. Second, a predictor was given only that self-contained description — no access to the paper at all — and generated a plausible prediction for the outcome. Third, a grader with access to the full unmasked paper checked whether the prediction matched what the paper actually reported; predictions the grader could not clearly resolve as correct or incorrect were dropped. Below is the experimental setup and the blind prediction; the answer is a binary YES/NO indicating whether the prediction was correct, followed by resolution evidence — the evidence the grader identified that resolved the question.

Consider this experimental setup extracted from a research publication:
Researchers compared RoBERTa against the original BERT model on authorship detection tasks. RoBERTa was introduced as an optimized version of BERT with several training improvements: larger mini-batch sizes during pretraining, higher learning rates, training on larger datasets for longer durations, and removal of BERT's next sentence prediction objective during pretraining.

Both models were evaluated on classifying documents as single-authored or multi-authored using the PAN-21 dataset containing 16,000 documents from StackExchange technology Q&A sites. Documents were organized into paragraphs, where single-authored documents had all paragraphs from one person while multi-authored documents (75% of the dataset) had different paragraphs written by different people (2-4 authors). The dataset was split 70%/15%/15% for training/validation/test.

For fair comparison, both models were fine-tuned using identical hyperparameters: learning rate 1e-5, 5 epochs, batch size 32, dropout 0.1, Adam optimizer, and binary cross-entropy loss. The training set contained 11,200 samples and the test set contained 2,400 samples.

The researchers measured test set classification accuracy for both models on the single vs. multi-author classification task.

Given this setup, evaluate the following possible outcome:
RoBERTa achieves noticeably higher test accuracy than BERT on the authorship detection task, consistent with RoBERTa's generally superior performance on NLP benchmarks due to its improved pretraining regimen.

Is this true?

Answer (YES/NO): NO